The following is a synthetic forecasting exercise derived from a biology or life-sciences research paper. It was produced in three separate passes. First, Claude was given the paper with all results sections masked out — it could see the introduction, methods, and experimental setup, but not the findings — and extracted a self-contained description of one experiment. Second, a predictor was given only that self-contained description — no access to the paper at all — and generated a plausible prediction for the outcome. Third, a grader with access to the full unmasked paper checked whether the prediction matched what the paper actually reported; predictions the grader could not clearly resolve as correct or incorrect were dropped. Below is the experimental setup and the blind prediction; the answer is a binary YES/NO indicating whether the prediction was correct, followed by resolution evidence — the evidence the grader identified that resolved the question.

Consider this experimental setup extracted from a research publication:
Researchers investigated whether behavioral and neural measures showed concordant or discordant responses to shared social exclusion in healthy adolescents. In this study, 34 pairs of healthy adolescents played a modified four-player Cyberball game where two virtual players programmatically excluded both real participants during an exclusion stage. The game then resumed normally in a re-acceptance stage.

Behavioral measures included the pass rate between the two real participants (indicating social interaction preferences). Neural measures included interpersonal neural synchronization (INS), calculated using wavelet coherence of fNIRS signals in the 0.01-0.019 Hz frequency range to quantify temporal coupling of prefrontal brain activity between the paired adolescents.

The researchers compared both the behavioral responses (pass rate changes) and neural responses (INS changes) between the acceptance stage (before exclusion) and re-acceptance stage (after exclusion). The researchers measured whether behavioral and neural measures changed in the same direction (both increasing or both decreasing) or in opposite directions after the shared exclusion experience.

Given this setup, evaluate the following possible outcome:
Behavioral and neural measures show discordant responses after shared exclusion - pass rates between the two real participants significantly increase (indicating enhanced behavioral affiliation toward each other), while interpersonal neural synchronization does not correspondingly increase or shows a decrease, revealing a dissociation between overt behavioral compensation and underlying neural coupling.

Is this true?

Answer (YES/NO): YES